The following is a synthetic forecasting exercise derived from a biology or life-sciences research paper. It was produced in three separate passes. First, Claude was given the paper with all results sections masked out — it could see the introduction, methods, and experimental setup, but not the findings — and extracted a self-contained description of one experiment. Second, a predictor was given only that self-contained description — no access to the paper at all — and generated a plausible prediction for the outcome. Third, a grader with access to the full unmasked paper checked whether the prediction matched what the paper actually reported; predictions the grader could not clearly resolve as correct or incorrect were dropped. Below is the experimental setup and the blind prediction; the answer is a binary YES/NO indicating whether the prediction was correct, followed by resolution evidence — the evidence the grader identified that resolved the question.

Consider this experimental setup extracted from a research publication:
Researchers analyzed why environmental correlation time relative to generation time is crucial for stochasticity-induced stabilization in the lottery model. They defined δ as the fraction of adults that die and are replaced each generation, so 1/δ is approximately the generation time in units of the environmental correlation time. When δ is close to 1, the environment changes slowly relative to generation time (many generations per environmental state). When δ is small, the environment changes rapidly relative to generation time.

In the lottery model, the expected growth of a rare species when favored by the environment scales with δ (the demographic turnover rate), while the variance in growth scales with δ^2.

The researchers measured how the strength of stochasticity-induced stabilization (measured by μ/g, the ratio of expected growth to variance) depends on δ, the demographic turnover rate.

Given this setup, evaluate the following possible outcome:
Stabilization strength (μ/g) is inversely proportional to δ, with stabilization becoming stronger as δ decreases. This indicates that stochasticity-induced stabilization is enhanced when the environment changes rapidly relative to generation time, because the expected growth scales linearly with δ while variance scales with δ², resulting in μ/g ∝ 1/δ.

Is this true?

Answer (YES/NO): YES